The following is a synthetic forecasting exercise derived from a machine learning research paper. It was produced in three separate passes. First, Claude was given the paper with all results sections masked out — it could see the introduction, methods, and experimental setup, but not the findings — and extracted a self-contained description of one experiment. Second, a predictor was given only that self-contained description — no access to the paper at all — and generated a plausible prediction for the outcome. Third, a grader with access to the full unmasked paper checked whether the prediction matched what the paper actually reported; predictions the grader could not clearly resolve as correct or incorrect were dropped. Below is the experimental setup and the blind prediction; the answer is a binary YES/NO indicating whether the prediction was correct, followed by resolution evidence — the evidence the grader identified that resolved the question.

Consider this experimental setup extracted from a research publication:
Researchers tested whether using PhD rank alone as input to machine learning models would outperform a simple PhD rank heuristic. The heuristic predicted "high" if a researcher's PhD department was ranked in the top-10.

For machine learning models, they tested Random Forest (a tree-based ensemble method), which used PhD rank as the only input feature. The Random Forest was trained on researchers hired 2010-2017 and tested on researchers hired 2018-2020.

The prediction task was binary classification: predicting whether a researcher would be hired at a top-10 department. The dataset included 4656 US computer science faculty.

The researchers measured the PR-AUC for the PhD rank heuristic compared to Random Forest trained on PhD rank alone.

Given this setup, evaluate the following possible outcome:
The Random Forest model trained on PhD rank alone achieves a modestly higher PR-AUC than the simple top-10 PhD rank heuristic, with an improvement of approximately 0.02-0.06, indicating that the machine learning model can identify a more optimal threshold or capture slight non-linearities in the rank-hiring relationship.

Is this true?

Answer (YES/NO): YES